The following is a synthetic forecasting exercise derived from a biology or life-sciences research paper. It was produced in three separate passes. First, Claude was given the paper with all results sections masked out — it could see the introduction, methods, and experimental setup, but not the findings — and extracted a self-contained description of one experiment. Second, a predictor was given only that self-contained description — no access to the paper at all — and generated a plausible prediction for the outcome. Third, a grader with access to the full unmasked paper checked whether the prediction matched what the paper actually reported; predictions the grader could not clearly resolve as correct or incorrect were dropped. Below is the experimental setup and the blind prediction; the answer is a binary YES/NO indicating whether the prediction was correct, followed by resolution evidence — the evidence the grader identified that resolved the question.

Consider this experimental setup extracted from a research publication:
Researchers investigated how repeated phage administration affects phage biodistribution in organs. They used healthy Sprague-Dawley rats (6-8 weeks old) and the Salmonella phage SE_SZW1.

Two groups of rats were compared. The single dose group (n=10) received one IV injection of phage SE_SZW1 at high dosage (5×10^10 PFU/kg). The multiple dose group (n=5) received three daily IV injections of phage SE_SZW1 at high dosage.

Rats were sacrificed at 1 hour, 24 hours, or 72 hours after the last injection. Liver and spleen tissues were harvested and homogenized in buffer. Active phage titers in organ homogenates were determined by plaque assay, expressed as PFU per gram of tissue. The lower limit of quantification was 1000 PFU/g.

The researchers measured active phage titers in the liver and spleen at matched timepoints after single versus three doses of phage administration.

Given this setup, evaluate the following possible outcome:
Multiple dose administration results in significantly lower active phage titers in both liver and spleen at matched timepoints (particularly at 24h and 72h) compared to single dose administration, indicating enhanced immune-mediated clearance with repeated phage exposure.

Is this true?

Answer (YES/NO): NO